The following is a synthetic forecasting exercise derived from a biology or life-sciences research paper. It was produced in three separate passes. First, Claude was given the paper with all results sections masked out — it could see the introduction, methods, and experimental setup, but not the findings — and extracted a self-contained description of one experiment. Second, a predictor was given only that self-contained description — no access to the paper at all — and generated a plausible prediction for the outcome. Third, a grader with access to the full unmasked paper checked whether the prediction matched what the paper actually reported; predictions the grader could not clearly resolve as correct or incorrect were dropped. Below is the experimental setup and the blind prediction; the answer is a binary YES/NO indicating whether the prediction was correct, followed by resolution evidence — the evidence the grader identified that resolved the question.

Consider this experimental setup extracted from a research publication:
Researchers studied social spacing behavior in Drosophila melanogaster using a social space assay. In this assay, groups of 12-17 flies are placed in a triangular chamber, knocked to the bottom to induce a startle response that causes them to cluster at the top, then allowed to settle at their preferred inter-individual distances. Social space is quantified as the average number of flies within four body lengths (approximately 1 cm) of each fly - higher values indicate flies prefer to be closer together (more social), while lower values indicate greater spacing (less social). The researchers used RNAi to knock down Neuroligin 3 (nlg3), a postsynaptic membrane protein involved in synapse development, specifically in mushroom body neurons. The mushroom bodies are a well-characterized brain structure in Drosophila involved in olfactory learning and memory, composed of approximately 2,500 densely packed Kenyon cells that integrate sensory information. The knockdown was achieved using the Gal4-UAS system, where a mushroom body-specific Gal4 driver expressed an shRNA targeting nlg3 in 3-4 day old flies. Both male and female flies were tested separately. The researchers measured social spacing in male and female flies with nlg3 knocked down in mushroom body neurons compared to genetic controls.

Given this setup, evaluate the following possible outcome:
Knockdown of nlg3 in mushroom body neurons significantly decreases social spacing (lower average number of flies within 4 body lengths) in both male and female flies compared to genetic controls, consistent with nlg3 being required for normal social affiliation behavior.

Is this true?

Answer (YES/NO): NO